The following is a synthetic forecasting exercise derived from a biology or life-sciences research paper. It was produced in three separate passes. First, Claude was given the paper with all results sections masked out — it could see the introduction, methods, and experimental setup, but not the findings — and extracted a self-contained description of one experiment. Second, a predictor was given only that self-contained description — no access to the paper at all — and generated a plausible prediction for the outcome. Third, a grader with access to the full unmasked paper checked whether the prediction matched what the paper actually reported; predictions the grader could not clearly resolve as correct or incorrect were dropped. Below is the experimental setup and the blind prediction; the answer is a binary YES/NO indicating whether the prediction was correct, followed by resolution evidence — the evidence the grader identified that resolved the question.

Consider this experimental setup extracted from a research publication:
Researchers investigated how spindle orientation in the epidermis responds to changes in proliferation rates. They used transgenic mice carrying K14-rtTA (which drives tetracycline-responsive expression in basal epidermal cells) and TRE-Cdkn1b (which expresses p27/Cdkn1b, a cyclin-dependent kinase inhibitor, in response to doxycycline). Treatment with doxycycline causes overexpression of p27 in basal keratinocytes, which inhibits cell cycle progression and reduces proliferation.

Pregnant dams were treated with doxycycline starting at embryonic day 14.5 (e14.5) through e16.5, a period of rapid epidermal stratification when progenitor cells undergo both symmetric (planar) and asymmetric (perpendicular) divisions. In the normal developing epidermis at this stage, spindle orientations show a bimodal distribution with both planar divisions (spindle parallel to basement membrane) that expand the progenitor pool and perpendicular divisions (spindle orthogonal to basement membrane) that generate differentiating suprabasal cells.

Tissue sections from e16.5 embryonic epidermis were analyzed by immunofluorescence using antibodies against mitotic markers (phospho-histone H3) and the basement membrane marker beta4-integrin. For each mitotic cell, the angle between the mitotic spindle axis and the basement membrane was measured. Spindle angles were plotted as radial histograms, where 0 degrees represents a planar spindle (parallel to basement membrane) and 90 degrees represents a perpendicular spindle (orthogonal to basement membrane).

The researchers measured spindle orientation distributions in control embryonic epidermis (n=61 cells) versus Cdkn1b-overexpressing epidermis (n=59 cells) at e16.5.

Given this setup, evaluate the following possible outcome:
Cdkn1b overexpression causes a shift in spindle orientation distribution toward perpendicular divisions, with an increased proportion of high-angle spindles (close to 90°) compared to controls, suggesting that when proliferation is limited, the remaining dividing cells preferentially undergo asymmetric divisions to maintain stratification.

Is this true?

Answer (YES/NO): NO